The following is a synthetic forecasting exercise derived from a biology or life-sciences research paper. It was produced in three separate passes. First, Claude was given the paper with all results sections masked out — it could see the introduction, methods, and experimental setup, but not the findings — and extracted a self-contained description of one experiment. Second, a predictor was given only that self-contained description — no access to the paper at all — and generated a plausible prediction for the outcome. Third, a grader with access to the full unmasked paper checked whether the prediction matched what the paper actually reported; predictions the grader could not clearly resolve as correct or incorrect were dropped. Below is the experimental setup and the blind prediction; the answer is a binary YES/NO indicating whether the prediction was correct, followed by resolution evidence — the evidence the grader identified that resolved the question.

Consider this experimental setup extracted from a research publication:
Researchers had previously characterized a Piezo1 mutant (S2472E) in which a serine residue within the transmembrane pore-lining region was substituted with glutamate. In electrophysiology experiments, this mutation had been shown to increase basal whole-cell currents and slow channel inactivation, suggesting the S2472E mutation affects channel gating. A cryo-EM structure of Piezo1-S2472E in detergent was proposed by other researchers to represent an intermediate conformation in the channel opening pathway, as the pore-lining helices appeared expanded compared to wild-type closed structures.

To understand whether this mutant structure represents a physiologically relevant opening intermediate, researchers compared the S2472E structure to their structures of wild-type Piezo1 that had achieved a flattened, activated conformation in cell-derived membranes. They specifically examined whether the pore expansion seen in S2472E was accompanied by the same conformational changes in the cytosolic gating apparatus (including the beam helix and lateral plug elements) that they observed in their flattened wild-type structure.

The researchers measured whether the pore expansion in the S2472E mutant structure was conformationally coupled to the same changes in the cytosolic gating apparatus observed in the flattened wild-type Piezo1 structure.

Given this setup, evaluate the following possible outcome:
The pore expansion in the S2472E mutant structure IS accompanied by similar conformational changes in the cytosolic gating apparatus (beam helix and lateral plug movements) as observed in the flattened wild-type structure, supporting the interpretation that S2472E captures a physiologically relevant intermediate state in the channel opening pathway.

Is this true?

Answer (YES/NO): NO